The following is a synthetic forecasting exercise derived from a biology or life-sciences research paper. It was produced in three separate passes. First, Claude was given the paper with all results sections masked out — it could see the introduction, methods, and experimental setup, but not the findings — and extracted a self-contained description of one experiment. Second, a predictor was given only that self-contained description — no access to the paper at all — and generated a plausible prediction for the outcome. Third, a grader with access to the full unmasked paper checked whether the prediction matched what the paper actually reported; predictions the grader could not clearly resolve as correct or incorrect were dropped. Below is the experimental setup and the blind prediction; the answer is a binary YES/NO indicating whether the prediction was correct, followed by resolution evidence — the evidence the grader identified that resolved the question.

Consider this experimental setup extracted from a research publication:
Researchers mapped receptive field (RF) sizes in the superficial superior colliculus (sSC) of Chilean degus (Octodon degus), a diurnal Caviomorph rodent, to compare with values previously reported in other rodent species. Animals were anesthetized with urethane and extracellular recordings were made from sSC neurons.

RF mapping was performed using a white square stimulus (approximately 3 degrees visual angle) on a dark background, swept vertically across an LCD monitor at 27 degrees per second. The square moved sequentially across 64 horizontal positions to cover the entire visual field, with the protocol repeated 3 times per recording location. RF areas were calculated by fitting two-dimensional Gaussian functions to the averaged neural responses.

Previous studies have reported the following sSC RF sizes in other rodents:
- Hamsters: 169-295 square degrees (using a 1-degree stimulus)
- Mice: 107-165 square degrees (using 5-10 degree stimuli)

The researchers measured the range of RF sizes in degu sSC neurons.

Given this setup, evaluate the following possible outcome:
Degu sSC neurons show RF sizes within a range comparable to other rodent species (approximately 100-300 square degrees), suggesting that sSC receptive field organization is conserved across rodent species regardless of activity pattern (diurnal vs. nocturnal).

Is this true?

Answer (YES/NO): NO